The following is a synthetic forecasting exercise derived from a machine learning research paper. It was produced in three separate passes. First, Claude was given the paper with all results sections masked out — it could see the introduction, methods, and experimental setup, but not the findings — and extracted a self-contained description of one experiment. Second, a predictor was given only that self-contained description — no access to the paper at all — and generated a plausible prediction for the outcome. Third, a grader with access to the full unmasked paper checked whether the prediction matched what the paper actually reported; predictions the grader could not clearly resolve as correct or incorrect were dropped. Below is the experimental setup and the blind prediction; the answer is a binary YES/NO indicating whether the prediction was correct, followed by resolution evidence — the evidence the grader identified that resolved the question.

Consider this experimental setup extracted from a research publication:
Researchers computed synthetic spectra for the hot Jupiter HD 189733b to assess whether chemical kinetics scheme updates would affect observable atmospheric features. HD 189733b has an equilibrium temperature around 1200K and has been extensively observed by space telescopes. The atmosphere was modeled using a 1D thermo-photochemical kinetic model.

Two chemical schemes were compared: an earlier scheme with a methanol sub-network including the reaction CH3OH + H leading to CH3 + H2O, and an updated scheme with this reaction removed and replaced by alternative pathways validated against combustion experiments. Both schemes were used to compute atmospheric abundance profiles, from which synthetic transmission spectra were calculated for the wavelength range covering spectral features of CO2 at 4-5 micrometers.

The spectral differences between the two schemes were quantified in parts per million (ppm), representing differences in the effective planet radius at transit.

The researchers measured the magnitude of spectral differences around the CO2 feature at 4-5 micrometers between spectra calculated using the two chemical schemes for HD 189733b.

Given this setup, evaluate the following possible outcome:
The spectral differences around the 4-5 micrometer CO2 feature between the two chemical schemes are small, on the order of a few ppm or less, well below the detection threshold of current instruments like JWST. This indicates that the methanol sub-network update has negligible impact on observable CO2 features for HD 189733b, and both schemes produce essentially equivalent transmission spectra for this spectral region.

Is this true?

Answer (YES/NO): NO